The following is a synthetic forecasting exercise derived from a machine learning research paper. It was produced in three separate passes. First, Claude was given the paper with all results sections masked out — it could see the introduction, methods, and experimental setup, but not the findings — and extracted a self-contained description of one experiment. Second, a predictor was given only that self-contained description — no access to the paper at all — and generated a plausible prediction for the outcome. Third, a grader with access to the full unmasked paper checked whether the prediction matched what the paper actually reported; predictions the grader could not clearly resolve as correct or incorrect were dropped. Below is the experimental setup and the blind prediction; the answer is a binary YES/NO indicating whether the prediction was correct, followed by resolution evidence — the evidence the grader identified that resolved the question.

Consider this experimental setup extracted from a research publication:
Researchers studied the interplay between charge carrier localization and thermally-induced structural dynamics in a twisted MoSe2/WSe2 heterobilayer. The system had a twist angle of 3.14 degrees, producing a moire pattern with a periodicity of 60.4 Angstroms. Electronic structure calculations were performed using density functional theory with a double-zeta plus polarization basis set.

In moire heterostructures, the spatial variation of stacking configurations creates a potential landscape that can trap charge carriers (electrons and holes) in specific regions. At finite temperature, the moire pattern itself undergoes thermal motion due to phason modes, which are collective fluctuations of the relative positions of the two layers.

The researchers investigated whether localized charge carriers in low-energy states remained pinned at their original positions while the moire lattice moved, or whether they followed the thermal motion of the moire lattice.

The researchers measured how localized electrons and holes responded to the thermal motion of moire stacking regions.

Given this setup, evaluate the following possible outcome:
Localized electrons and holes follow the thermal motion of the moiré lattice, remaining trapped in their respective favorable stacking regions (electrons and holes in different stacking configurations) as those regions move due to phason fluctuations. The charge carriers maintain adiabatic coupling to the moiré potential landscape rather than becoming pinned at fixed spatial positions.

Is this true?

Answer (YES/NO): YES